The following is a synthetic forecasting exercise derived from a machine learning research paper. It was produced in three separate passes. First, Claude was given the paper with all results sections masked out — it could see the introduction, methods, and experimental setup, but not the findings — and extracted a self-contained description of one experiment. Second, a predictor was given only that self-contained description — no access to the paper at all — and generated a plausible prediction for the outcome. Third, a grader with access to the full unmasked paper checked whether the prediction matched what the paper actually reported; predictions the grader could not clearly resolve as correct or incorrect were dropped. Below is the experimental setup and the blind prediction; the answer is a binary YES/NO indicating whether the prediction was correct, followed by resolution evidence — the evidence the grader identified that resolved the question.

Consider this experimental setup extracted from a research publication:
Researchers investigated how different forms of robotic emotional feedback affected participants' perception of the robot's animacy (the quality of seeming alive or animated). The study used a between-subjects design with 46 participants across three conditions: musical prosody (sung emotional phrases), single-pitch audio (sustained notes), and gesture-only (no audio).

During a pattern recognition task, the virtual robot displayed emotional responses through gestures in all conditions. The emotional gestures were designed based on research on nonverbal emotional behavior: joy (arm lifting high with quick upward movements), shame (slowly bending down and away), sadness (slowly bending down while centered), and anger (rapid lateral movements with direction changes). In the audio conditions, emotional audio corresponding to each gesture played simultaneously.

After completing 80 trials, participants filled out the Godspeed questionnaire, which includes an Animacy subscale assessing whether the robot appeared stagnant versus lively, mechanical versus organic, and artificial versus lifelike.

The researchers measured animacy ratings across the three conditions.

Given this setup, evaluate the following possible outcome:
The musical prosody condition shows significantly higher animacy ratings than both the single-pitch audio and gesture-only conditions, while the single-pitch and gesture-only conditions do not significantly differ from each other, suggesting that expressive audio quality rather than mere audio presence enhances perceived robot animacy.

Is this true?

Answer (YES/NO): NO